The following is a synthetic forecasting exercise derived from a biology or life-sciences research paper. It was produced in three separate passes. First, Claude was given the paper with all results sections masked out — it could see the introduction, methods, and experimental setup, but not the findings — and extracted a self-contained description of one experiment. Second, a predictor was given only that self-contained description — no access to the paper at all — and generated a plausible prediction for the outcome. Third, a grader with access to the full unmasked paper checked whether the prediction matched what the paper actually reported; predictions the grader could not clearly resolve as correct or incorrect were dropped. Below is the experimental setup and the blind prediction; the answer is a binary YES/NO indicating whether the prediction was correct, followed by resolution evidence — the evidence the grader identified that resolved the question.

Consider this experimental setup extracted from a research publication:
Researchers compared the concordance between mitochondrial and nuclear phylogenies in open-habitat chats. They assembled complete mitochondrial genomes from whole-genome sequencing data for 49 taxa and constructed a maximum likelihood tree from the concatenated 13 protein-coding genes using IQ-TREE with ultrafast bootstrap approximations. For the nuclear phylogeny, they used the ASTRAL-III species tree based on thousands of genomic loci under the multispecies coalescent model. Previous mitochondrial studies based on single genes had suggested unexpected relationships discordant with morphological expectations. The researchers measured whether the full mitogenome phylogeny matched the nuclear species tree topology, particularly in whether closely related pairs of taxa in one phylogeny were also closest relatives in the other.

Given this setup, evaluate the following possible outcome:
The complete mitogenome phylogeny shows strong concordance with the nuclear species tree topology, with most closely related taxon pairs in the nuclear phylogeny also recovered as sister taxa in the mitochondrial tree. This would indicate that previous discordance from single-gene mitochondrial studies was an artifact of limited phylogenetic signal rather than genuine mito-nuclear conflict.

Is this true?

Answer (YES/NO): NO